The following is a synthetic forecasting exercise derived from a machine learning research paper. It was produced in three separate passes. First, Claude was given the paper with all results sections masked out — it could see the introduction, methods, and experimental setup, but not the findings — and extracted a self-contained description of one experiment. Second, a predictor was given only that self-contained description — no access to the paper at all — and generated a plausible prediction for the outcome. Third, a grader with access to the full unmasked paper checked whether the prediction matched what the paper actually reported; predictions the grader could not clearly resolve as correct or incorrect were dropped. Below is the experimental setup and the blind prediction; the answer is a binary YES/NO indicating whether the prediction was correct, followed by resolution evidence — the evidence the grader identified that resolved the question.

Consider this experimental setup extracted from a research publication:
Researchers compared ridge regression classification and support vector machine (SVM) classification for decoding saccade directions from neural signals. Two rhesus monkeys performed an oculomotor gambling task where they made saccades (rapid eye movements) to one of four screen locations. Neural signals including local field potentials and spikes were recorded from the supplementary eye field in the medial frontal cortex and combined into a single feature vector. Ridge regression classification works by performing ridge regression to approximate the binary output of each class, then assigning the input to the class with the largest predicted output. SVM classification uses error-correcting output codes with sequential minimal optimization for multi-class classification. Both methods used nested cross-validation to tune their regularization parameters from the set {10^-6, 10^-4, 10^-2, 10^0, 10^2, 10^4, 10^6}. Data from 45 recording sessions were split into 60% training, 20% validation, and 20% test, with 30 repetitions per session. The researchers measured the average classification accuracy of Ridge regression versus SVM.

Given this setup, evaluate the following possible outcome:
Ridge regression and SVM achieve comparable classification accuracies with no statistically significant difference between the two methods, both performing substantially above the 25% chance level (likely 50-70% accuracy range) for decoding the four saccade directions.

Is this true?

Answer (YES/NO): NO